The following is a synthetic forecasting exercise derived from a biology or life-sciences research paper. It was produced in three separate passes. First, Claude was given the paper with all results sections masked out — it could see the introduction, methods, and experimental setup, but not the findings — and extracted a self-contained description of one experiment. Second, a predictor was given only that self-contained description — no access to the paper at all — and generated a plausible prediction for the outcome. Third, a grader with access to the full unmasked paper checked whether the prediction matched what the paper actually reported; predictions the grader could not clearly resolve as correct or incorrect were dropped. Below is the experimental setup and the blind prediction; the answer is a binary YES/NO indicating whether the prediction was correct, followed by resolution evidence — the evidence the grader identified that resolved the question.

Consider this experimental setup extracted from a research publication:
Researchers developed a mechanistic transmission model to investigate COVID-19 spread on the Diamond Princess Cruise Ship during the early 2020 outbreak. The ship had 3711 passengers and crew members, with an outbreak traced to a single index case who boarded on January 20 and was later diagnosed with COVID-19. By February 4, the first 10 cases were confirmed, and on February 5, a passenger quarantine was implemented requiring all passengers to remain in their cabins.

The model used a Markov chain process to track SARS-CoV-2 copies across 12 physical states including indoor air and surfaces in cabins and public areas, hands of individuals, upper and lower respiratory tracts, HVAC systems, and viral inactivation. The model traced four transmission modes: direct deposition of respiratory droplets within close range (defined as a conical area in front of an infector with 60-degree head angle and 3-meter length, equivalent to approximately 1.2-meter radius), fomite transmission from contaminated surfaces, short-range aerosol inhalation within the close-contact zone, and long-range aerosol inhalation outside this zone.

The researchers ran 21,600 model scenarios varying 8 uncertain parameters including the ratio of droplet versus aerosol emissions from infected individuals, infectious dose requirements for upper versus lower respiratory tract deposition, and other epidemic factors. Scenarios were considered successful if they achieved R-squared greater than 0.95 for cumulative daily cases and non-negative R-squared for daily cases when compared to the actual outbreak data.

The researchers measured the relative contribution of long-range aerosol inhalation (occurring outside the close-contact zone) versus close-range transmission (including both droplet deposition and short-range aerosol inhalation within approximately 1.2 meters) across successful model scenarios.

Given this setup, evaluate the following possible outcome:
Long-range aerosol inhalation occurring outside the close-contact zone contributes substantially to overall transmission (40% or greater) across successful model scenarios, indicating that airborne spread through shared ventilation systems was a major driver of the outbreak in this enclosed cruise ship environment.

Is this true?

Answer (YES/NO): NO